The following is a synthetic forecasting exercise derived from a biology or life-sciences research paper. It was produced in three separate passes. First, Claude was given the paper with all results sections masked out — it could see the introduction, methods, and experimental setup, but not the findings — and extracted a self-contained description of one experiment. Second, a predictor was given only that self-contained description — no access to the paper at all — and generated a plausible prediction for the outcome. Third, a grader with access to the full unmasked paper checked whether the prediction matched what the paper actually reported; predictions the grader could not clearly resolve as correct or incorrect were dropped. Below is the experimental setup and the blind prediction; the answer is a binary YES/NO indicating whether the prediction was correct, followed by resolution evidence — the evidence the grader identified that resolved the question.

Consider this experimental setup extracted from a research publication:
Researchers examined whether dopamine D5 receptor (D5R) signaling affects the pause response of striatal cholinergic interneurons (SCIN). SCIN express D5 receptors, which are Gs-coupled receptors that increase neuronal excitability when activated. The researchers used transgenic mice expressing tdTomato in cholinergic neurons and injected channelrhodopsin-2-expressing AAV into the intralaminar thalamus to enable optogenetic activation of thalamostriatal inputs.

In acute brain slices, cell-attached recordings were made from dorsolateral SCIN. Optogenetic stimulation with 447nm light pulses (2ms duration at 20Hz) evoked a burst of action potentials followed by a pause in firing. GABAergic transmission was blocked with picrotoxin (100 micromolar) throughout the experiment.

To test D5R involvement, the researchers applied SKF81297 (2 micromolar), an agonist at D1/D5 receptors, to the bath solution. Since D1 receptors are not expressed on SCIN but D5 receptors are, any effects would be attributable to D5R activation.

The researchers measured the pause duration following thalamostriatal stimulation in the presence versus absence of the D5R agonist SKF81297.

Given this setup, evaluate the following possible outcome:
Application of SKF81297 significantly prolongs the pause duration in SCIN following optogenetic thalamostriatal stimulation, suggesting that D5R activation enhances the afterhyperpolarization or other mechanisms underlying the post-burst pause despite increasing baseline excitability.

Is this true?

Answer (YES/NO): NO